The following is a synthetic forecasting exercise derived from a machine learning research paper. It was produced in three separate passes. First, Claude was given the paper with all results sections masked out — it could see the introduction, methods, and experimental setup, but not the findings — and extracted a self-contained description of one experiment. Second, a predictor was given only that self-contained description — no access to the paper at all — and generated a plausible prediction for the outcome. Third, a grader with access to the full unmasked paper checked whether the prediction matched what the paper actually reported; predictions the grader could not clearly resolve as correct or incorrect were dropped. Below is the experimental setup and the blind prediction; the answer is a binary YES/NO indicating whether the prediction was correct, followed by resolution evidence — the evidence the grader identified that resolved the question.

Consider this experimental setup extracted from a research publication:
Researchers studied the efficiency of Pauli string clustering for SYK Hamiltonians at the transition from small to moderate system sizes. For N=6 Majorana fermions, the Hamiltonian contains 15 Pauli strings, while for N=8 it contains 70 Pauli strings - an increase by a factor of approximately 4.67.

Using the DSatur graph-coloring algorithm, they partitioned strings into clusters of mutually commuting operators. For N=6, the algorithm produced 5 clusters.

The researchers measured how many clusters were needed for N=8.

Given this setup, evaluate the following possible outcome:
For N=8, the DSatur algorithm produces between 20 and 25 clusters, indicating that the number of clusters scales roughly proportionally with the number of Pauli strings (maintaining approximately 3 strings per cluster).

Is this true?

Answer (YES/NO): NO